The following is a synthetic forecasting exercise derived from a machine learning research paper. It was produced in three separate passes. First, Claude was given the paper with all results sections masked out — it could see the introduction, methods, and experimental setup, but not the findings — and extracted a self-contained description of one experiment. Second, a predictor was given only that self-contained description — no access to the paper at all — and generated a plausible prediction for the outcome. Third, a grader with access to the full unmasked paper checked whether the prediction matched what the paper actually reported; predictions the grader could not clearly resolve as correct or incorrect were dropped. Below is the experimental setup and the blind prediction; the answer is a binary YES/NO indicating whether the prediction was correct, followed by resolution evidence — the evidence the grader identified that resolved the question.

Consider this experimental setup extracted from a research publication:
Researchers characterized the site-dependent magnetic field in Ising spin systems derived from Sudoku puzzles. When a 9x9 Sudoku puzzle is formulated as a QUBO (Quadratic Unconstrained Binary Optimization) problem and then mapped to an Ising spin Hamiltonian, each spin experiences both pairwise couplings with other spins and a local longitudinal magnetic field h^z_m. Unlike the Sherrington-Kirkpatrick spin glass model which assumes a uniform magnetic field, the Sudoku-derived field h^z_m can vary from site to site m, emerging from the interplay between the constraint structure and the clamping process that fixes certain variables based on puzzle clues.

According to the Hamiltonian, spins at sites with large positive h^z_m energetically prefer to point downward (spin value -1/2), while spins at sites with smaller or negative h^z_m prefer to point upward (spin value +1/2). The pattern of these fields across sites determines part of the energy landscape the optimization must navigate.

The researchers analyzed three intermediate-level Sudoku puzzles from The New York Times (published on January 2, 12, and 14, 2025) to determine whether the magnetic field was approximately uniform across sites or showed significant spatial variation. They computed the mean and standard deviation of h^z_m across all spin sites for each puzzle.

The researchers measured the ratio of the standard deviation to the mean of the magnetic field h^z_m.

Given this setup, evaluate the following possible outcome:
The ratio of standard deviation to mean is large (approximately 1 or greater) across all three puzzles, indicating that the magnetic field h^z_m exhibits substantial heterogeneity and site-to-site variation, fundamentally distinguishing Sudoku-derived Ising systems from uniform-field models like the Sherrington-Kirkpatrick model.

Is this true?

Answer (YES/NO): NO